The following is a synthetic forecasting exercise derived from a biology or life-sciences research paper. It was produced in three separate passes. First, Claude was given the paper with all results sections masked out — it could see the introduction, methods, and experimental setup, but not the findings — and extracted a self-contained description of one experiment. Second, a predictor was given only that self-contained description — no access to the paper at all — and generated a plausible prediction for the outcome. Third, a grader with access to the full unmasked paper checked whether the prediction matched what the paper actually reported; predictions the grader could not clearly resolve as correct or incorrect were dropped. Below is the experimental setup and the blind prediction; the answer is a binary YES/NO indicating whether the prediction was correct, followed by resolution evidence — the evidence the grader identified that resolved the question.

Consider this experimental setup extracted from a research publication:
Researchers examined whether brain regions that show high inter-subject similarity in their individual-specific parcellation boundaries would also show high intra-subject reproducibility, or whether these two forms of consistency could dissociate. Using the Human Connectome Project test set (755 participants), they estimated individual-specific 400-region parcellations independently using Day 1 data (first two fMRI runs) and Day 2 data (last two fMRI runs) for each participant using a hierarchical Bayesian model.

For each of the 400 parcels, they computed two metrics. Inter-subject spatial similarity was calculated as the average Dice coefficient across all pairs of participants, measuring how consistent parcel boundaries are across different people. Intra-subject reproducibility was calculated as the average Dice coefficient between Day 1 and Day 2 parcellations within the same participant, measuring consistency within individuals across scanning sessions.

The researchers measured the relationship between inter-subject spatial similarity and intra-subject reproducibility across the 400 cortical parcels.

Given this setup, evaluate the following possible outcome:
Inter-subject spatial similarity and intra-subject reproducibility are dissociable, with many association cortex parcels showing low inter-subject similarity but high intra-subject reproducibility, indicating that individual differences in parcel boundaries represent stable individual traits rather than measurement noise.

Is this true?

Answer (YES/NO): NO